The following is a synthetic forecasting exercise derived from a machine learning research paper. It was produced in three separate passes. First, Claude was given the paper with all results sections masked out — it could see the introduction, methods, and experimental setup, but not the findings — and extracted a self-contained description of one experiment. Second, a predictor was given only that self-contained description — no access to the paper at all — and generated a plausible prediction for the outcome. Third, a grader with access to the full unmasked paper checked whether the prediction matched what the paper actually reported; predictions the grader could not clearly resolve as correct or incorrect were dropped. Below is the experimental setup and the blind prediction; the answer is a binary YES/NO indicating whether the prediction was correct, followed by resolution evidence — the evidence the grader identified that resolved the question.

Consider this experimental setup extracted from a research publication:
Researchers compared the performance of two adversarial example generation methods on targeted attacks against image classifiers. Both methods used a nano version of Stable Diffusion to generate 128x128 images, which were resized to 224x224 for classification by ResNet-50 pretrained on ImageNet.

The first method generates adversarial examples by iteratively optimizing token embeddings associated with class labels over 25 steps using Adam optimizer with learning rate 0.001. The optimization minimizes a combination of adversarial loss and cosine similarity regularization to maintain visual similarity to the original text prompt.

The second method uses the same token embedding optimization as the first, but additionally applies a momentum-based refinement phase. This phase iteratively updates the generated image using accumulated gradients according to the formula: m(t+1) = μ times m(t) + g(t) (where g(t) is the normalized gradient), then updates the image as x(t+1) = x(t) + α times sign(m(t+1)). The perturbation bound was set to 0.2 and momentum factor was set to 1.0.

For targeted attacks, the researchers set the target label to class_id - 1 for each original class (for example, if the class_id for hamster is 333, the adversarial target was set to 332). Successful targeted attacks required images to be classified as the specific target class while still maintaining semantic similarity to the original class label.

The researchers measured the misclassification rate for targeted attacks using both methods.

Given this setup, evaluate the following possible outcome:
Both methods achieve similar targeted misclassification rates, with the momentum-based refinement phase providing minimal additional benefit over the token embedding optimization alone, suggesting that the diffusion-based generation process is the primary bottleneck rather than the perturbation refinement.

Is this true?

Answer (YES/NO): NO